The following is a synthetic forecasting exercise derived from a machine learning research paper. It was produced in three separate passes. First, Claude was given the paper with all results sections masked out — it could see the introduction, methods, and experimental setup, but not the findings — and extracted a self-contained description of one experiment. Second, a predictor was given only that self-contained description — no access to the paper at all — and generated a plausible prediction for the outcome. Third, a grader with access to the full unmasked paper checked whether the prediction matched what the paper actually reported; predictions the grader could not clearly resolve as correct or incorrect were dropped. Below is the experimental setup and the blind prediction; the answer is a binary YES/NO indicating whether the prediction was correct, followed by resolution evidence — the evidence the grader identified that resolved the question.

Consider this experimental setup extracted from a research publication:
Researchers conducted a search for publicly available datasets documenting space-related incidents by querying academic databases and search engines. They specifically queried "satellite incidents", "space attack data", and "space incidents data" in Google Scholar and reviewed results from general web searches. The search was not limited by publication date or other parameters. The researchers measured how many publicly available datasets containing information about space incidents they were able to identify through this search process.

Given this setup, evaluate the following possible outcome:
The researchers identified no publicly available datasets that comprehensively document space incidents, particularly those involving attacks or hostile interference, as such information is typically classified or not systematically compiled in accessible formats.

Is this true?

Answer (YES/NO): NO